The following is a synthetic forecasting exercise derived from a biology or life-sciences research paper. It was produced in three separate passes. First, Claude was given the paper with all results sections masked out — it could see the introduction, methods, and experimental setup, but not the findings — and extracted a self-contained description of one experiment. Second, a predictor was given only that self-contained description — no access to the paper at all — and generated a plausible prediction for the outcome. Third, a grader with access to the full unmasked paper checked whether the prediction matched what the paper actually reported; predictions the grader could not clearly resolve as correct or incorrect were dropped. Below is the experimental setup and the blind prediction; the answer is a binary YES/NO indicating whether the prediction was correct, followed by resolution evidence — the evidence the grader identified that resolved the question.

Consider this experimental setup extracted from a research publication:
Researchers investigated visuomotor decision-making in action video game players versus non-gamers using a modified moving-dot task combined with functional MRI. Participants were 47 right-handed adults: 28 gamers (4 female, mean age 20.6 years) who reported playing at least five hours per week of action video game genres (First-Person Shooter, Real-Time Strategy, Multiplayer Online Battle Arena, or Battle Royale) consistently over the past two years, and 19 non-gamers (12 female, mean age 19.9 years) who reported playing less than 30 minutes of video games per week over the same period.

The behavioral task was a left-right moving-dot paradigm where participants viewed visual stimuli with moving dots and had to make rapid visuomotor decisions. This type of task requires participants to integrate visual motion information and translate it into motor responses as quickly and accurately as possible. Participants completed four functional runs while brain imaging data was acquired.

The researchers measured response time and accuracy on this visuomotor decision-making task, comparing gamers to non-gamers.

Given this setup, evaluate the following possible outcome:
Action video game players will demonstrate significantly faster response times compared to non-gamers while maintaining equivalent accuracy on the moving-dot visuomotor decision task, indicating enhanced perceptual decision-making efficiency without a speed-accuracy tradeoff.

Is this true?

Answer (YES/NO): NO